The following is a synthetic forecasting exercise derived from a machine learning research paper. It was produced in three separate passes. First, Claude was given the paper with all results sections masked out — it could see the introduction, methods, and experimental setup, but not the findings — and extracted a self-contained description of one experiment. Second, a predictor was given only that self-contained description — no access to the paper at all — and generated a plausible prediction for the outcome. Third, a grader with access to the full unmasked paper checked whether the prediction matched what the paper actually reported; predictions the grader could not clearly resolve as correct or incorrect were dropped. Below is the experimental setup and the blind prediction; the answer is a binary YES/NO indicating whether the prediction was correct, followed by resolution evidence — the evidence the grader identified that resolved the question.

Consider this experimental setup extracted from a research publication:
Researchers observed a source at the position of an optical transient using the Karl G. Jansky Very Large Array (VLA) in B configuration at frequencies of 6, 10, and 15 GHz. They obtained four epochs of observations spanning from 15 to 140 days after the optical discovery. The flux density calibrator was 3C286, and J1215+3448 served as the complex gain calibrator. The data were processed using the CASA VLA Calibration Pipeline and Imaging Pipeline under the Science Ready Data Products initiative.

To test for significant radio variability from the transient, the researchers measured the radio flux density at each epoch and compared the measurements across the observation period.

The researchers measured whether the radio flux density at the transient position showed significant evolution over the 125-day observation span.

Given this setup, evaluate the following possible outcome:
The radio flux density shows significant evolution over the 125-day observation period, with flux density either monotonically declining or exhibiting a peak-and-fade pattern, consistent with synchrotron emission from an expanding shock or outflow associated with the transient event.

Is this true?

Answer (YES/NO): NO